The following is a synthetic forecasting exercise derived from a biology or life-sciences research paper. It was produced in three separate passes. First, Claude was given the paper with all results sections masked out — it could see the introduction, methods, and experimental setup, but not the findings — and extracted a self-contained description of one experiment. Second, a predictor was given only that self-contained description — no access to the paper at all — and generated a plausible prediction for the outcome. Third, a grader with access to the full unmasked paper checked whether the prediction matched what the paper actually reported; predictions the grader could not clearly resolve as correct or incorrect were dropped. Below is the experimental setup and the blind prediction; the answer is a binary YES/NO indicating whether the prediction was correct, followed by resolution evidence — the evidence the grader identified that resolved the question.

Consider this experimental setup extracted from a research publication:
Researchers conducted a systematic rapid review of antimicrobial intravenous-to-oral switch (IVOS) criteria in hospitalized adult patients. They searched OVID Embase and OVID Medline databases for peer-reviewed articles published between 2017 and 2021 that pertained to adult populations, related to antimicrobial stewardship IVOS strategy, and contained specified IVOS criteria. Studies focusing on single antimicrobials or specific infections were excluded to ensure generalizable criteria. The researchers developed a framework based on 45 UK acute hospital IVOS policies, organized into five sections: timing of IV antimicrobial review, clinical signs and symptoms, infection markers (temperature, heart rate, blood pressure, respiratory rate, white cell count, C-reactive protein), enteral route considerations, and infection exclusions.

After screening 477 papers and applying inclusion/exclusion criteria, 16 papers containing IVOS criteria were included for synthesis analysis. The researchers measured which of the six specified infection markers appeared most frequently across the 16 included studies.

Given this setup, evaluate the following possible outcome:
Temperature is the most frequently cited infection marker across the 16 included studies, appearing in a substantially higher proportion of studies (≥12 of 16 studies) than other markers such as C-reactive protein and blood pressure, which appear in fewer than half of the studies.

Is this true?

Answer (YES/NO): NO